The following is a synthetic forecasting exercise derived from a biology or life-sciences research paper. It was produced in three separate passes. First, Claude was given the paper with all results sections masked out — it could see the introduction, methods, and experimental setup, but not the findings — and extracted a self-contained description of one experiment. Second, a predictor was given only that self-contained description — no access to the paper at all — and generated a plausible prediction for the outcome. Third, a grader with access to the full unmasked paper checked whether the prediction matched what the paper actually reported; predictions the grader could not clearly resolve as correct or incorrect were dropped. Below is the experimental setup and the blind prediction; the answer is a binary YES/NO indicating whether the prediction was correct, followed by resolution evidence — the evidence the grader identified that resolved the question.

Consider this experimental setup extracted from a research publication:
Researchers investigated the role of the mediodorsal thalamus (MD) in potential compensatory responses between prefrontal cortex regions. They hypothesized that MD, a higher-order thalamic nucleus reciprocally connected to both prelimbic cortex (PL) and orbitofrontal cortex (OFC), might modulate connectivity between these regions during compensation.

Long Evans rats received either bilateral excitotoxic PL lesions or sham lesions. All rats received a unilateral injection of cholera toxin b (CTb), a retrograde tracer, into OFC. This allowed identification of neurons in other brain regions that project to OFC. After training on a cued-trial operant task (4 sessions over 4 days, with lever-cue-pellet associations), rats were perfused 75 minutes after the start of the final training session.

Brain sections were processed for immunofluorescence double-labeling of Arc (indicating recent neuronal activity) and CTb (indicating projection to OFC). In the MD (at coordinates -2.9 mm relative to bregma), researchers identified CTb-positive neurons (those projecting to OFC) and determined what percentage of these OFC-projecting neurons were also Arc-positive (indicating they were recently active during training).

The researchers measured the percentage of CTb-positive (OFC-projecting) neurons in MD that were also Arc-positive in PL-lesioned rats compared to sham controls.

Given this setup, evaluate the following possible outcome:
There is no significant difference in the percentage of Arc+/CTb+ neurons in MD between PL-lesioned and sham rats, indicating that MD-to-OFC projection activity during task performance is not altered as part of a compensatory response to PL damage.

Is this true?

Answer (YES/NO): NO